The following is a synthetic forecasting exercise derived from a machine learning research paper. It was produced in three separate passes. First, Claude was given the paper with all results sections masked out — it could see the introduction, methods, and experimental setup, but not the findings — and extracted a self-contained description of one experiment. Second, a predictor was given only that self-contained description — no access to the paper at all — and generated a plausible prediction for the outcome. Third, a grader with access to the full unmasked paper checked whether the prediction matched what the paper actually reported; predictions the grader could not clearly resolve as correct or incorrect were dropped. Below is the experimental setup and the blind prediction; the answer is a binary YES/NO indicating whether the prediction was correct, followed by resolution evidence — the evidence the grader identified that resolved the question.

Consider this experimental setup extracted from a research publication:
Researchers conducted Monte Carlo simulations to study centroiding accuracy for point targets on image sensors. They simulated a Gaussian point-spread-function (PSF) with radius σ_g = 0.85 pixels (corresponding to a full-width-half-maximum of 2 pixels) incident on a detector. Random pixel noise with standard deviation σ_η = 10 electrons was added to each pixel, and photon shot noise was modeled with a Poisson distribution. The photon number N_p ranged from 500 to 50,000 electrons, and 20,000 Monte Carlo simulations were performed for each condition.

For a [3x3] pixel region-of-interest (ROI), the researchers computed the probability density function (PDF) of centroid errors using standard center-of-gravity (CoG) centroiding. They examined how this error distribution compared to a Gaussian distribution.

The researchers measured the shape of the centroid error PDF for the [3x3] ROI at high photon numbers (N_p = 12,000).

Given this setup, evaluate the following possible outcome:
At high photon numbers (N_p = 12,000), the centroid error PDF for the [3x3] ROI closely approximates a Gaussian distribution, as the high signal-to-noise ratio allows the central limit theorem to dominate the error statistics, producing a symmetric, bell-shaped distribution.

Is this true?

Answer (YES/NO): NO